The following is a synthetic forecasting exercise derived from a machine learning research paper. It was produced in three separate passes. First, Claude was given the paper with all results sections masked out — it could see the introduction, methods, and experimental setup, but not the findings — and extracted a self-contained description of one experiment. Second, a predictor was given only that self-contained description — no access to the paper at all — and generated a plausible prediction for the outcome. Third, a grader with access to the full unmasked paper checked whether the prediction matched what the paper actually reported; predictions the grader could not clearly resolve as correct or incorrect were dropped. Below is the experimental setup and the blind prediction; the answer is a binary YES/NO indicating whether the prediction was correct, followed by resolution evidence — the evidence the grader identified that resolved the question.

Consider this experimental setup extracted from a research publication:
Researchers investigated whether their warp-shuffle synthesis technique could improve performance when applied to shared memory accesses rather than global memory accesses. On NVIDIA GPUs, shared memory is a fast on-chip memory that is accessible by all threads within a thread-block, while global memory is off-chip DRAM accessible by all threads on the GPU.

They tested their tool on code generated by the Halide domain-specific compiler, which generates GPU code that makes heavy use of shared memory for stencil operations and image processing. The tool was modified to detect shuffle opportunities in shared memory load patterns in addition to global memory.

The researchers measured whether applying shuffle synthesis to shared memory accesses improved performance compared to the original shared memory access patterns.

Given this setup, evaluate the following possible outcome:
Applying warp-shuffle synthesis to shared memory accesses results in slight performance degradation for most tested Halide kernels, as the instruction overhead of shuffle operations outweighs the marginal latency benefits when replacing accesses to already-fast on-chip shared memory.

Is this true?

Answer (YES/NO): NO